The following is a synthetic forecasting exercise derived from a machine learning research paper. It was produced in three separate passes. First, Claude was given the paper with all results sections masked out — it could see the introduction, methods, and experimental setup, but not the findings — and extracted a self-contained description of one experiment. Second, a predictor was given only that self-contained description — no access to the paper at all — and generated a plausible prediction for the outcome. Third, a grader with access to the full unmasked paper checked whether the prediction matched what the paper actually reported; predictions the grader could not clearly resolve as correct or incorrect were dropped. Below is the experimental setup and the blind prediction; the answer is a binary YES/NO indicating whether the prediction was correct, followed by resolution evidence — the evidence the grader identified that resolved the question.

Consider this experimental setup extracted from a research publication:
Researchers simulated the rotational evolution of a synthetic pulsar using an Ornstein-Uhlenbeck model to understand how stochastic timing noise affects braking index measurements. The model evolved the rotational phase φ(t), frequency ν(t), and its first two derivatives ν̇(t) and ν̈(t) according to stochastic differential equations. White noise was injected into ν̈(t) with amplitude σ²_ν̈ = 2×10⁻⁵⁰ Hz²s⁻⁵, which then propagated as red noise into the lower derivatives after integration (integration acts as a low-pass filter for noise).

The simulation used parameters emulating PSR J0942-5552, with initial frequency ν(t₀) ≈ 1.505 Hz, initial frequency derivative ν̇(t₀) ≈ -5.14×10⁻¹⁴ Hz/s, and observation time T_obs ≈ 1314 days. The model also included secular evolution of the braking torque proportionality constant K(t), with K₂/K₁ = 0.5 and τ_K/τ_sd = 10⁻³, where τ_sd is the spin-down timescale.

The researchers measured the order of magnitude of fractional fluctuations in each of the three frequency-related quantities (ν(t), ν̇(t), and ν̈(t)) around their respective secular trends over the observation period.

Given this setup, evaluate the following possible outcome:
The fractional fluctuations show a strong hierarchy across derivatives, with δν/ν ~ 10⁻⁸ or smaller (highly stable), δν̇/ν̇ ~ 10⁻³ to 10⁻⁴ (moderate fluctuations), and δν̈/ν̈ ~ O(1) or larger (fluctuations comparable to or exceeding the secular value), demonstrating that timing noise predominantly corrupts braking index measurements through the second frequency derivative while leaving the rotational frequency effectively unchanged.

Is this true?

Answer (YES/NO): YES